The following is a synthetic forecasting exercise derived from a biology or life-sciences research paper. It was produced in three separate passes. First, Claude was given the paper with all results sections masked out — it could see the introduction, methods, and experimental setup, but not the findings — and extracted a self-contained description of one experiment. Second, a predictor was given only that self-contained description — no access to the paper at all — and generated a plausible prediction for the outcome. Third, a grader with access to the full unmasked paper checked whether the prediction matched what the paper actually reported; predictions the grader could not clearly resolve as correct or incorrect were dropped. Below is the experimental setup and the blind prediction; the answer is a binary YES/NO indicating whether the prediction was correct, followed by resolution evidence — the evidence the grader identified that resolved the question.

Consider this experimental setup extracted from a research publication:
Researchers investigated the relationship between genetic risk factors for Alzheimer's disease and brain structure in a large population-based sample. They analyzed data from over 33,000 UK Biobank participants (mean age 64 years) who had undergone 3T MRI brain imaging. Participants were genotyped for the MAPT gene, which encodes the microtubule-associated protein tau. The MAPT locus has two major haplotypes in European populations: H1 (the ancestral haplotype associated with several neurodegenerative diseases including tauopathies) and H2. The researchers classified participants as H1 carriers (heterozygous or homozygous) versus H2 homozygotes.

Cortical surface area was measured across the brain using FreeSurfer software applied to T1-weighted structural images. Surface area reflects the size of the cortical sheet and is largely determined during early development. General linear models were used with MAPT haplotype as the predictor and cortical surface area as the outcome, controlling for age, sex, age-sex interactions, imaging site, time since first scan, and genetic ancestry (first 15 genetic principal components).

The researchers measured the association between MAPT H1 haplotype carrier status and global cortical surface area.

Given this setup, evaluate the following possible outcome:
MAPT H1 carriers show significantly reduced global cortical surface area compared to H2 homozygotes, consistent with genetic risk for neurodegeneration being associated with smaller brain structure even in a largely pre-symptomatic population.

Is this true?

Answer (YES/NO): NO